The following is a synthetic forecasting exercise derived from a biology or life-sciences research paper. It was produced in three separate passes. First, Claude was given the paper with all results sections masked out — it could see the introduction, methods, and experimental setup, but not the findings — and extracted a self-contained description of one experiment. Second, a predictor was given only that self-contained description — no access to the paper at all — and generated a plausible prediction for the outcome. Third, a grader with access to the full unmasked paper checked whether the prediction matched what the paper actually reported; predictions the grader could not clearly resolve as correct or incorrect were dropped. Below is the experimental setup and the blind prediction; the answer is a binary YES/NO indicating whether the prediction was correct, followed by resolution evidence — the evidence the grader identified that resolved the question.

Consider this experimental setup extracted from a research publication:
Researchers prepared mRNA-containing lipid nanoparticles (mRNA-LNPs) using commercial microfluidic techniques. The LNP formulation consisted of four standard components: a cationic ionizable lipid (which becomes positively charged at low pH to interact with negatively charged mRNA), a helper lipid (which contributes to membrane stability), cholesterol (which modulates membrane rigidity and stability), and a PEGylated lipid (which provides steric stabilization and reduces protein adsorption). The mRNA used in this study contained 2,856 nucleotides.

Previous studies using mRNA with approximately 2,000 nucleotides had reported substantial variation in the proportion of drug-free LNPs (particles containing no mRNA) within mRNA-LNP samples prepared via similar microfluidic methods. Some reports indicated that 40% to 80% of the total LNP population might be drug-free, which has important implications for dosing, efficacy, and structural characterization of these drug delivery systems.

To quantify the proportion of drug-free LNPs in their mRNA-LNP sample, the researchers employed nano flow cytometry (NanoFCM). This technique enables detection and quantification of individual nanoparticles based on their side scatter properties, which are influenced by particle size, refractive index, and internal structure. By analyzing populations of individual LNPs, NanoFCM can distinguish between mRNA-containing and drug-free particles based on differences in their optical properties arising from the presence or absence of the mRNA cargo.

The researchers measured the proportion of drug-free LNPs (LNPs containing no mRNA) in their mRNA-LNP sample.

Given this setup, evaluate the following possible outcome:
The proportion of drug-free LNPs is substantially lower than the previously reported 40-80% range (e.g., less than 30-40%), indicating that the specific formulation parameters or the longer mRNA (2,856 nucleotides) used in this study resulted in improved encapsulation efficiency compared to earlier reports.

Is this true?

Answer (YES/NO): NO